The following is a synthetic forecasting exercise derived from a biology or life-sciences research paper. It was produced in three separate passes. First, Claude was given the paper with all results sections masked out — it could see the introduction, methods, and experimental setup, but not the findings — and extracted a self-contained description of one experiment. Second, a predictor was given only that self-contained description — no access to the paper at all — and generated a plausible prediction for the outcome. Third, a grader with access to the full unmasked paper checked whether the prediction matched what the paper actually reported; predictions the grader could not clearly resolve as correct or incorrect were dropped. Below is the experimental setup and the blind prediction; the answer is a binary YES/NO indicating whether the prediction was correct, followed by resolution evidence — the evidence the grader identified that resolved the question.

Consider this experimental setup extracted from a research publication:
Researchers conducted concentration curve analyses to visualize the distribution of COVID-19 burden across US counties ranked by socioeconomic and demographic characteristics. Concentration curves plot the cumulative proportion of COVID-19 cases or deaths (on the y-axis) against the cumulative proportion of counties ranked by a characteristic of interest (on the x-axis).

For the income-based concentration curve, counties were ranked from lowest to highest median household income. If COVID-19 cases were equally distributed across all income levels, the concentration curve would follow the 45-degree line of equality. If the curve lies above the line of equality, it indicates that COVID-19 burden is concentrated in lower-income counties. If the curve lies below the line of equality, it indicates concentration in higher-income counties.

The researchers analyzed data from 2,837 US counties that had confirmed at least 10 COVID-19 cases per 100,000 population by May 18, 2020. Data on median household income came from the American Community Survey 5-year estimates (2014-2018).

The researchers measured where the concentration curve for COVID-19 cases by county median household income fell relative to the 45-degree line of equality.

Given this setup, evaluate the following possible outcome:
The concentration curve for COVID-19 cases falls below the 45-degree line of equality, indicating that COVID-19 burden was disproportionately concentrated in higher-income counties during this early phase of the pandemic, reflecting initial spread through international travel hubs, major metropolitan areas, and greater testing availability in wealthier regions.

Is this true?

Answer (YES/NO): NO